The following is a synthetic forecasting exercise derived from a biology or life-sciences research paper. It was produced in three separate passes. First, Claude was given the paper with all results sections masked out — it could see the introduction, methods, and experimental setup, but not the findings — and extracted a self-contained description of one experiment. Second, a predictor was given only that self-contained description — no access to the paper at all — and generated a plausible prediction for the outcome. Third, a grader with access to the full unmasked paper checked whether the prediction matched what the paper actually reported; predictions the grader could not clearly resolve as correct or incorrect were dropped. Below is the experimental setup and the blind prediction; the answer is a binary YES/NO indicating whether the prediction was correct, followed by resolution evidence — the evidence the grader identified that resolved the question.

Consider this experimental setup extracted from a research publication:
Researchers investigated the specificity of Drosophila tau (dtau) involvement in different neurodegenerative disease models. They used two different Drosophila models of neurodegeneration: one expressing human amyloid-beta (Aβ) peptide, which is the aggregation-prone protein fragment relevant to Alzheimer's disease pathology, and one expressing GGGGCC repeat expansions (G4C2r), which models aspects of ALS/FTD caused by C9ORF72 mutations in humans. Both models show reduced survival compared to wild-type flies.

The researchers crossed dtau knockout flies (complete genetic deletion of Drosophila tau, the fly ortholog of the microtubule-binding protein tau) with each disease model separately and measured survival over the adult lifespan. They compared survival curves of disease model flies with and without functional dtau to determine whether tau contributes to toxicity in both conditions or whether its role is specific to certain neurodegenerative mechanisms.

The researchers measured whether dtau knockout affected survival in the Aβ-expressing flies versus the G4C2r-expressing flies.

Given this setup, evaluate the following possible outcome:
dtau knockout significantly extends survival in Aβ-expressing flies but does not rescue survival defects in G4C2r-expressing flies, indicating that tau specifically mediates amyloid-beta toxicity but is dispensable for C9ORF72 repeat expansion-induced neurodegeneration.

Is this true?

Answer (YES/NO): NO